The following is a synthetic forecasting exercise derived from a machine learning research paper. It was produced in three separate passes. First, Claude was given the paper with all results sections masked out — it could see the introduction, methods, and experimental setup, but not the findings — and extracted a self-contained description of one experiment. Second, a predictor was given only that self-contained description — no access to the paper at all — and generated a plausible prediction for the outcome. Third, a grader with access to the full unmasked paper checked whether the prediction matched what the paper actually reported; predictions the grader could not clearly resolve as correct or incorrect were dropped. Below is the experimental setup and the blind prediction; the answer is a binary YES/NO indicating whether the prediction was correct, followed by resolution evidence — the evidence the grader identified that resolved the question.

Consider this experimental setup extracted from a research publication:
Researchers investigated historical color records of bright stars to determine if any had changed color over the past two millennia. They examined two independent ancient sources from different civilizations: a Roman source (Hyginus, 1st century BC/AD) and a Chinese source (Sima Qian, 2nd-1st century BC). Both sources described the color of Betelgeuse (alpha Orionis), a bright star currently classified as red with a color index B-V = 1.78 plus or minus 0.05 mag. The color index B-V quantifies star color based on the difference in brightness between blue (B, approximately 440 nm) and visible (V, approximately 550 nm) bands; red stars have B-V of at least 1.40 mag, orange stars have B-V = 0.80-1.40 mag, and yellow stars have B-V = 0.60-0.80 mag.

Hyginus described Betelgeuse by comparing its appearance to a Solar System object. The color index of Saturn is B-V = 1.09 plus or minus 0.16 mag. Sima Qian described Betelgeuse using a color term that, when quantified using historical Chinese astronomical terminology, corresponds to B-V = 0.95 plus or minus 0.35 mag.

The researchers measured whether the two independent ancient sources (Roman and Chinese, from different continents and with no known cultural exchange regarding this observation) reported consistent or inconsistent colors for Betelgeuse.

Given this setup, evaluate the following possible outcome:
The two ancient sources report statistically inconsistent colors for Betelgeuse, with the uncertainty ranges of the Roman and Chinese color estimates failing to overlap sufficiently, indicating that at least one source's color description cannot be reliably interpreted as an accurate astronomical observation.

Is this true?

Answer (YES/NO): NO